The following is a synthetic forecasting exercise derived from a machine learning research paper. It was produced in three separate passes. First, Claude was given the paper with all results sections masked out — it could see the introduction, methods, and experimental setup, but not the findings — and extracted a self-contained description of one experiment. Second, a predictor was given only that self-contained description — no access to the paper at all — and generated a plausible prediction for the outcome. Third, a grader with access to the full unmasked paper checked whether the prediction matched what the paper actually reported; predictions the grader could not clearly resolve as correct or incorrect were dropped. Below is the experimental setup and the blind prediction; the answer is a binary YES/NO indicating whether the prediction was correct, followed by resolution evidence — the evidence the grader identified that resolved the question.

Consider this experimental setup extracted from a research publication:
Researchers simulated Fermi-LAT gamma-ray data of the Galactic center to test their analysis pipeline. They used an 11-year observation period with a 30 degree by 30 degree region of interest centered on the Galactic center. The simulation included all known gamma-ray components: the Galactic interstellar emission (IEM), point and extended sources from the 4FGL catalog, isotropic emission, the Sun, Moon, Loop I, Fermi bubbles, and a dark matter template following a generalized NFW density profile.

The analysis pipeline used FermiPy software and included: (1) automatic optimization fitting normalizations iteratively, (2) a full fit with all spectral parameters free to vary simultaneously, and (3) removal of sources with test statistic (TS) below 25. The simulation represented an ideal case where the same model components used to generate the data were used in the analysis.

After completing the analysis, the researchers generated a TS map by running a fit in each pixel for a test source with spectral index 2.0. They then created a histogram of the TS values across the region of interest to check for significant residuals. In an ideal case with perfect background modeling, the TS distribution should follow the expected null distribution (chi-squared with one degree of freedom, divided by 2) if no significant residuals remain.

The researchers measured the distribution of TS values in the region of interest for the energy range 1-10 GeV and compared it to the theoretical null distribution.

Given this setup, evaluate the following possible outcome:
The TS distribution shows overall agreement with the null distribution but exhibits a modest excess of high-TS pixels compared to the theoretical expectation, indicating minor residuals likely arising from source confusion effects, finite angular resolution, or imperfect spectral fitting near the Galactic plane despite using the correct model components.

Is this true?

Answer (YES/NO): NO